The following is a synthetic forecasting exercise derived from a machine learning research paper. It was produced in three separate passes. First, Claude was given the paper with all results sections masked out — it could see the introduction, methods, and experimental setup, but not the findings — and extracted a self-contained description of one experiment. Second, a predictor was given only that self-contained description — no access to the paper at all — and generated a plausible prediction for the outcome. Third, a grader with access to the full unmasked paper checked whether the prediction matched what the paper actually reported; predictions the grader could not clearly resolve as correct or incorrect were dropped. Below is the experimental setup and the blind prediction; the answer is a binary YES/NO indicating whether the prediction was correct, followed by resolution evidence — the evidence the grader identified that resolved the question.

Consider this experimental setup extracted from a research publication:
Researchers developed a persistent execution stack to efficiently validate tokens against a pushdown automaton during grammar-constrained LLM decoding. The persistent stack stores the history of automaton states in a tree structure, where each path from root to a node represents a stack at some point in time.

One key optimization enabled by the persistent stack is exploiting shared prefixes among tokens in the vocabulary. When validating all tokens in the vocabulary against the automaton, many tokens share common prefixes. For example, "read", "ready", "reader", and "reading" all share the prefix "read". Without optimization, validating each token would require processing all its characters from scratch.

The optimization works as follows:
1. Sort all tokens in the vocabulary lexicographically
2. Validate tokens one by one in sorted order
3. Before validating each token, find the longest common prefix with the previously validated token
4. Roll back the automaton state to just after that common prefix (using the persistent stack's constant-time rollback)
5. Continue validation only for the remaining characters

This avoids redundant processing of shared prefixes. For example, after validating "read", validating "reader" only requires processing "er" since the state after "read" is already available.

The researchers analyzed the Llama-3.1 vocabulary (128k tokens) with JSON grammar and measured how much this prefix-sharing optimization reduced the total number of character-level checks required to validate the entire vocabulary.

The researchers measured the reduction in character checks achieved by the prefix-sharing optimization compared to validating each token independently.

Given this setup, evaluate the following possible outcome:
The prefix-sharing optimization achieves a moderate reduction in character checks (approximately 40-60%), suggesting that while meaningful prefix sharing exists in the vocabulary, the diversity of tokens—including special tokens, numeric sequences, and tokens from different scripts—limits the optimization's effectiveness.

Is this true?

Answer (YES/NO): NO